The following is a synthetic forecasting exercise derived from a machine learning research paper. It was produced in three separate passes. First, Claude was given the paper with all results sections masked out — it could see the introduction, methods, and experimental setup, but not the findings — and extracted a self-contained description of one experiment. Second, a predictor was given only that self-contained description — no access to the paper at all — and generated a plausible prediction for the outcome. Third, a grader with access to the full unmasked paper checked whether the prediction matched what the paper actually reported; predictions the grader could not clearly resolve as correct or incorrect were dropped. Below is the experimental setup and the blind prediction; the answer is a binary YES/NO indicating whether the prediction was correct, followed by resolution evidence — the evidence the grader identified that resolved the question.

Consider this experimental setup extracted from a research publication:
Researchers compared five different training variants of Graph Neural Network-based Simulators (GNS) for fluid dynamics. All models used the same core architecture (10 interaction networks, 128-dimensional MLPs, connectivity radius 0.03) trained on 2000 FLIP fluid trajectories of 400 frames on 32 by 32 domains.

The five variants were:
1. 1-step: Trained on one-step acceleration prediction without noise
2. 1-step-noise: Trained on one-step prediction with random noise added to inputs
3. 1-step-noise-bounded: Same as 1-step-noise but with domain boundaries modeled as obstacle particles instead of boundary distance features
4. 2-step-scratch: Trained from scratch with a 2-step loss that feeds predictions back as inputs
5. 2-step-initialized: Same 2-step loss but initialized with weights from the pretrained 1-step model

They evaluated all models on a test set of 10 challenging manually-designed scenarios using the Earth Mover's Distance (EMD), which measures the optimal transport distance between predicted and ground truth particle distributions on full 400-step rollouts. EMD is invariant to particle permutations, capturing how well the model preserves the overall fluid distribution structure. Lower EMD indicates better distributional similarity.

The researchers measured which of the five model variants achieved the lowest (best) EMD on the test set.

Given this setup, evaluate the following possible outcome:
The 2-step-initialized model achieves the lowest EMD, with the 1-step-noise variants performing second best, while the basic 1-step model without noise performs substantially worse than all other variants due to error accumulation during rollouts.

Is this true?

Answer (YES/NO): NO